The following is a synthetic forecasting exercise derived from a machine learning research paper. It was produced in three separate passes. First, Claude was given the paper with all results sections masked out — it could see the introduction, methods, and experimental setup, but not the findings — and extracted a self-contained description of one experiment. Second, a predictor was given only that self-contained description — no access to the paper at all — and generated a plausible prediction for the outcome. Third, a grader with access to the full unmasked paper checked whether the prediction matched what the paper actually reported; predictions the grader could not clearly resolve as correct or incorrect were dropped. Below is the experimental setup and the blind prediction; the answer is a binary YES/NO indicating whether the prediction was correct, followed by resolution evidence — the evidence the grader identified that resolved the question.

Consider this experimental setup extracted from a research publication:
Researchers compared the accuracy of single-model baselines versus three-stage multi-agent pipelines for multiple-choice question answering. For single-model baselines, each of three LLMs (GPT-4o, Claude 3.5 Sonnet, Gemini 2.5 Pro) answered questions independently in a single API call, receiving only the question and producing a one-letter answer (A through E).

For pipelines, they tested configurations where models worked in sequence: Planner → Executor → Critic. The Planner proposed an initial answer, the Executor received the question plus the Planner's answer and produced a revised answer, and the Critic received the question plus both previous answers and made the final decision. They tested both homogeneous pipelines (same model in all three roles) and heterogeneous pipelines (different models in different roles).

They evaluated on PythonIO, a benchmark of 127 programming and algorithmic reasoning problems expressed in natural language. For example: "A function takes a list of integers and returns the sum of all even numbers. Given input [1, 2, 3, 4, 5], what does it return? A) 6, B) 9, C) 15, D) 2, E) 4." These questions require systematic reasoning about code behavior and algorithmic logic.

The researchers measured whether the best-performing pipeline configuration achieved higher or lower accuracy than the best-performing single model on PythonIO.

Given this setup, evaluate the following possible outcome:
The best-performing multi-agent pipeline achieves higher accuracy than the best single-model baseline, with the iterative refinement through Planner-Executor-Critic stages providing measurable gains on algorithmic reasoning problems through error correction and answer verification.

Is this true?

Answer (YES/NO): NO